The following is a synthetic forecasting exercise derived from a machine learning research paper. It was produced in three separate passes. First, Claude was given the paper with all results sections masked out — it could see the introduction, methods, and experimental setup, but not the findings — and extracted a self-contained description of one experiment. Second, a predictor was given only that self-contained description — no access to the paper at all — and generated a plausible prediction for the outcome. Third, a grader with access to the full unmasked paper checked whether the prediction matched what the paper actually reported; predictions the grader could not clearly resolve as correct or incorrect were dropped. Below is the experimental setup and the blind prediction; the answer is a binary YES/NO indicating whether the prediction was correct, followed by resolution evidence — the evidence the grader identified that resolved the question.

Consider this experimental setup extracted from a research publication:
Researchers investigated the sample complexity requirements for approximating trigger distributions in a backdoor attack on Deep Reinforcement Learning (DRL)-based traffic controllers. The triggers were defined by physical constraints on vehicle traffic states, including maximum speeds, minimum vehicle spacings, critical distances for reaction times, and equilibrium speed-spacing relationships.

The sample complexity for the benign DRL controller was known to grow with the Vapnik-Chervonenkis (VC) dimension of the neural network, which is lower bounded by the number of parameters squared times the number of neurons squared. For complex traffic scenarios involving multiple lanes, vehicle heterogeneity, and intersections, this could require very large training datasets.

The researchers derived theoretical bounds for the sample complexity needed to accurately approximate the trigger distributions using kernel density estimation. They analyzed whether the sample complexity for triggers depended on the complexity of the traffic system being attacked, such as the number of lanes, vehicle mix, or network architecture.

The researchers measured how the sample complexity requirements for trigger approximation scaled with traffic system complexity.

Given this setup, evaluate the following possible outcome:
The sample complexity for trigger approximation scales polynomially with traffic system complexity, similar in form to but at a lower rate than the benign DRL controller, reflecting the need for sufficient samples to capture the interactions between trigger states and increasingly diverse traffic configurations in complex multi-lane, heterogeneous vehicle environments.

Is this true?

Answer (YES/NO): NO